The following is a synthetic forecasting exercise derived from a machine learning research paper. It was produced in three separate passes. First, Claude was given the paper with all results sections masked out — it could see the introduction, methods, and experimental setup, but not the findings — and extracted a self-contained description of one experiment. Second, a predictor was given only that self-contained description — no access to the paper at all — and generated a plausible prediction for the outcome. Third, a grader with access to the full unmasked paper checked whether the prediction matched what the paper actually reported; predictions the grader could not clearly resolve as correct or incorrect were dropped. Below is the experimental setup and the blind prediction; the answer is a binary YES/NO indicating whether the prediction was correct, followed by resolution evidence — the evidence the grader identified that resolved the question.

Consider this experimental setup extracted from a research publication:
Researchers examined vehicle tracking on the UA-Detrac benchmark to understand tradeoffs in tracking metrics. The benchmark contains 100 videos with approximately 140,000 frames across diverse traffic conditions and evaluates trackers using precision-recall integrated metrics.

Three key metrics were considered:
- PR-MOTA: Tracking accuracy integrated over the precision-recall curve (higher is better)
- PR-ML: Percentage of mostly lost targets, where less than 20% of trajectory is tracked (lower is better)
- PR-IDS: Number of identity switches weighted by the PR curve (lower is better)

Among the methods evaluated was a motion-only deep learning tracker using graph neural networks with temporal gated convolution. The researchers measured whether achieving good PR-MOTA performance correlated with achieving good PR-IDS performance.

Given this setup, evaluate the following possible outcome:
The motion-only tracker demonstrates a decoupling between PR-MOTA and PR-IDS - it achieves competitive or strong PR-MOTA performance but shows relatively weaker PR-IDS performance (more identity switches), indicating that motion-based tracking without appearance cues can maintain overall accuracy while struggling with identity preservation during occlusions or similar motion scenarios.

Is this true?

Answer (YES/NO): YES